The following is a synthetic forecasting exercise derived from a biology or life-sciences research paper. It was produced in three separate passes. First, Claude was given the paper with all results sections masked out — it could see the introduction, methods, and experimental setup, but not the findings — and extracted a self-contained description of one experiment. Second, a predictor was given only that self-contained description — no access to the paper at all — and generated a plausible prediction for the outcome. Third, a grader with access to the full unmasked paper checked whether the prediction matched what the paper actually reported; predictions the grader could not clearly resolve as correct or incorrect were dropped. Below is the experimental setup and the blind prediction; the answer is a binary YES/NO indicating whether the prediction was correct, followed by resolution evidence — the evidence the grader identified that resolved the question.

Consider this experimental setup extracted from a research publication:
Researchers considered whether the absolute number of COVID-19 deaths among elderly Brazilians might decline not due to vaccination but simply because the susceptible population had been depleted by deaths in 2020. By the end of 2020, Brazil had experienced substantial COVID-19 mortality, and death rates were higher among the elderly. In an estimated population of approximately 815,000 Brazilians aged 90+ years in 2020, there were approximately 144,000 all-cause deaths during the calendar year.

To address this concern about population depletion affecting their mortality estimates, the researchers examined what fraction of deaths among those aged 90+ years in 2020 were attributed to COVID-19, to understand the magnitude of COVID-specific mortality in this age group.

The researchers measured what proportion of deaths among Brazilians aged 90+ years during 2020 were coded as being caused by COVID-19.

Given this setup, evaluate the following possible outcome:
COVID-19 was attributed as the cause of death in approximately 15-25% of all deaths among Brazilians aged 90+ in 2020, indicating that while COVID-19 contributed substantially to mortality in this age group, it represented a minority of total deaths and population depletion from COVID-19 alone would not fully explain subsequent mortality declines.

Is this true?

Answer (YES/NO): NO